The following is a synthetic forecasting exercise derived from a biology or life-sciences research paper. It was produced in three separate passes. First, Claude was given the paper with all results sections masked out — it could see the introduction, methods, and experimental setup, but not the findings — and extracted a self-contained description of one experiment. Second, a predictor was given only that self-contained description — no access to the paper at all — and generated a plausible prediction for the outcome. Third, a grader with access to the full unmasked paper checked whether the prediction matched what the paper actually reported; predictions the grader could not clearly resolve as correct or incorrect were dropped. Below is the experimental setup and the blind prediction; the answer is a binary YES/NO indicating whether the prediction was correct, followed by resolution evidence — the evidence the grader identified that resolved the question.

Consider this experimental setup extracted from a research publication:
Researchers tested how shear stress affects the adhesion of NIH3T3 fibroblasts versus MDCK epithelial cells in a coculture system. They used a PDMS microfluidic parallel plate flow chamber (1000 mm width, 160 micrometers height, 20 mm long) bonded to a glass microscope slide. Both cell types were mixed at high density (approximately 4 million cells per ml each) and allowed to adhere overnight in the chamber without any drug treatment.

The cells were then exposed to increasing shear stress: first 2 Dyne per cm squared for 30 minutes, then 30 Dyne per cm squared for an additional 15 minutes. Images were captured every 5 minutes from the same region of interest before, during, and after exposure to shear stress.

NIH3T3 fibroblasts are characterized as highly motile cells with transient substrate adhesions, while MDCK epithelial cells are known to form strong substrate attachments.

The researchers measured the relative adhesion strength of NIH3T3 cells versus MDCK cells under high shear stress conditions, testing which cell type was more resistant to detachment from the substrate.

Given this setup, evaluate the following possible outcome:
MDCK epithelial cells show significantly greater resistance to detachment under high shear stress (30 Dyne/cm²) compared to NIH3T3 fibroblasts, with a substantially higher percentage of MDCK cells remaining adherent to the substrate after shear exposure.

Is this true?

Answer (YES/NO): YES